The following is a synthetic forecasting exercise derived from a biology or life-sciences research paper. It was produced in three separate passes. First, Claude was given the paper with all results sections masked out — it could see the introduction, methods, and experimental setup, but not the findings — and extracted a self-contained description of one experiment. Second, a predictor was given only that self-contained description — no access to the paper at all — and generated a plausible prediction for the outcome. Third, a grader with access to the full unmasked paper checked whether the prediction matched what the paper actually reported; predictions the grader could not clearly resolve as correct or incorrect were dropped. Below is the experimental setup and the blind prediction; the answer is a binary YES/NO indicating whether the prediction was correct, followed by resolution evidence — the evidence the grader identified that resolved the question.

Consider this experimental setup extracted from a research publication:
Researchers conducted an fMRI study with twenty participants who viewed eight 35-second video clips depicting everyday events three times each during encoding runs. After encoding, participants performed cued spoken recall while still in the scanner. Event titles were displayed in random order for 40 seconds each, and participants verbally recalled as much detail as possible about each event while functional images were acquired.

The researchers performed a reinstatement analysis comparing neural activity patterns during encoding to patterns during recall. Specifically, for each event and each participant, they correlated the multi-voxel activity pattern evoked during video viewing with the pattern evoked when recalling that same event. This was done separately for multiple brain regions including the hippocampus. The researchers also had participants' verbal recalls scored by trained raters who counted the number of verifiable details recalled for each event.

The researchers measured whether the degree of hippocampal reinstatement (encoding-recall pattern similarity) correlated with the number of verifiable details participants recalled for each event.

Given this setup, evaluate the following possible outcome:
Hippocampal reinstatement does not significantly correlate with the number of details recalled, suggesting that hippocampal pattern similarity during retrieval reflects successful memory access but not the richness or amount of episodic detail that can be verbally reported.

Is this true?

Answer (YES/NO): NO